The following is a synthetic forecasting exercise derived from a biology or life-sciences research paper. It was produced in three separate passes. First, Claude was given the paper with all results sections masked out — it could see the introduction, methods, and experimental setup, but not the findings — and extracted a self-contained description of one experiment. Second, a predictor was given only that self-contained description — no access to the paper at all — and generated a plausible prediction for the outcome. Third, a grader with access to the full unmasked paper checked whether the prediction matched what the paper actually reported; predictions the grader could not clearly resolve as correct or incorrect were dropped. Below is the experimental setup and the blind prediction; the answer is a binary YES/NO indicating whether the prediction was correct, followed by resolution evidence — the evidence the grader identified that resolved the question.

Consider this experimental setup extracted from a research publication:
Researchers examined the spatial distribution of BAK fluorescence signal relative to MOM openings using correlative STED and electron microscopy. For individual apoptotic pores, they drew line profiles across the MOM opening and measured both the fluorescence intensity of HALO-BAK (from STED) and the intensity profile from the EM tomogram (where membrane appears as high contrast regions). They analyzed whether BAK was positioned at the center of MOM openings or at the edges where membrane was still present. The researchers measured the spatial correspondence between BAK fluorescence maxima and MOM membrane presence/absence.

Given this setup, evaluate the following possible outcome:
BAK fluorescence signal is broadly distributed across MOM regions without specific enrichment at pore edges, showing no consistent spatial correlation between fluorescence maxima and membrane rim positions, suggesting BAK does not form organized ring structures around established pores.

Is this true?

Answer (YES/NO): NO